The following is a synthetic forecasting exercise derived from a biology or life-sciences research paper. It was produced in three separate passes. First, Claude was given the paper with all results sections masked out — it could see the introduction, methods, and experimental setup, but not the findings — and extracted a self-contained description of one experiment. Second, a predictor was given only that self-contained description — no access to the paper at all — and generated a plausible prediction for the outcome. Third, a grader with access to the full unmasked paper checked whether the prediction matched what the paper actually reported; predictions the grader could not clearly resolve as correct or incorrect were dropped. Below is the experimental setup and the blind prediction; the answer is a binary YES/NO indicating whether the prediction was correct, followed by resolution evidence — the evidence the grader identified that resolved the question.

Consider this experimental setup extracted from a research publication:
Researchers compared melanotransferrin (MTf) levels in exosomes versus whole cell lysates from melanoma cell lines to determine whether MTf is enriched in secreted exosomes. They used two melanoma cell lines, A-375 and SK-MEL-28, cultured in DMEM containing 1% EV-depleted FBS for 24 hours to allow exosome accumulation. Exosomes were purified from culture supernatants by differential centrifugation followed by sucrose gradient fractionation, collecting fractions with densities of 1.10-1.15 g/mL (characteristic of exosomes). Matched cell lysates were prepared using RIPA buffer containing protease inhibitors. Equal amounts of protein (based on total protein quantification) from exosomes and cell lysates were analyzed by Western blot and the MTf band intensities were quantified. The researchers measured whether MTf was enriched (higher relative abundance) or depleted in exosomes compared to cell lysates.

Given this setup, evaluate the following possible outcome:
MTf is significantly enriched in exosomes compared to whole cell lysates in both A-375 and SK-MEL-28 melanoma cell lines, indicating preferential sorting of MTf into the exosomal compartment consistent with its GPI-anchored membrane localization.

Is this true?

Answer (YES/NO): YES